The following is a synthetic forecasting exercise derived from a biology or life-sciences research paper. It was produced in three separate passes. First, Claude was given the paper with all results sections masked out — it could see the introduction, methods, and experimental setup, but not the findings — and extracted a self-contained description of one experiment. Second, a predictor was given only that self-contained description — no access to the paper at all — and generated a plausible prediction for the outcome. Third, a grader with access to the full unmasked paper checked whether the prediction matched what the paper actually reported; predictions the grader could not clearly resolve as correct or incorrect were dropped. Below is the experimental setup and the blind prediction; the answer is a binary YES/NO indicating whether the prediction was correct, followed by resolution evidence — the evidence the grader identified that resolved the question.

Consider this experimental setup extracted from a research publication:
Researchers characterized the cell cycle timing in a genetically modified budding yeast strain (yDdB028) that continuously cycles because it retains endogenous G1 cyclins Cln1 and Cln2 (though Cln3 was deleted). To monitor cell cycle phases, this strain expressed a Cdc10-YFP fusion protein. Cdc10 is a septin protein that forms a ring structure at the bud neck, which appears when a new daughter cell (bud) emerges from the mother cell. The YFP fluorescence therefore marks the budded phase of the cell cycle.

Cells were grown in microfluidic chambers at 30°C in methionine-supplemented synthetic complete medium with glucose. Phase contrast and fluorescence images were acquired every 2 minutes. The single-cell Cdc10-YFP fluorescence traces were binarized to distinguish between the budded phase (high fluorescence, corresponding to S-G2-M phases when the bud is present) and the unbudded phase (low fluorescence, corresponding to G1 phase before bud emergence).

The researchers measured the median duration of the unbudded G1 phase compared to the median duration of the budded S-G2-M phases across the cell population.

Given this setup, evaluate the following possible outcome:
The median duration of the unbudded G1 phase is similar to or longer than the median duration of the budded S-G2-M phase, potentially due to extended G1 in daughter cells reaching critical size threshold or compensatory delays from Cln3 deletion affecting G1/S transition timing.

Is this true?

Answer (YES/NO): NO